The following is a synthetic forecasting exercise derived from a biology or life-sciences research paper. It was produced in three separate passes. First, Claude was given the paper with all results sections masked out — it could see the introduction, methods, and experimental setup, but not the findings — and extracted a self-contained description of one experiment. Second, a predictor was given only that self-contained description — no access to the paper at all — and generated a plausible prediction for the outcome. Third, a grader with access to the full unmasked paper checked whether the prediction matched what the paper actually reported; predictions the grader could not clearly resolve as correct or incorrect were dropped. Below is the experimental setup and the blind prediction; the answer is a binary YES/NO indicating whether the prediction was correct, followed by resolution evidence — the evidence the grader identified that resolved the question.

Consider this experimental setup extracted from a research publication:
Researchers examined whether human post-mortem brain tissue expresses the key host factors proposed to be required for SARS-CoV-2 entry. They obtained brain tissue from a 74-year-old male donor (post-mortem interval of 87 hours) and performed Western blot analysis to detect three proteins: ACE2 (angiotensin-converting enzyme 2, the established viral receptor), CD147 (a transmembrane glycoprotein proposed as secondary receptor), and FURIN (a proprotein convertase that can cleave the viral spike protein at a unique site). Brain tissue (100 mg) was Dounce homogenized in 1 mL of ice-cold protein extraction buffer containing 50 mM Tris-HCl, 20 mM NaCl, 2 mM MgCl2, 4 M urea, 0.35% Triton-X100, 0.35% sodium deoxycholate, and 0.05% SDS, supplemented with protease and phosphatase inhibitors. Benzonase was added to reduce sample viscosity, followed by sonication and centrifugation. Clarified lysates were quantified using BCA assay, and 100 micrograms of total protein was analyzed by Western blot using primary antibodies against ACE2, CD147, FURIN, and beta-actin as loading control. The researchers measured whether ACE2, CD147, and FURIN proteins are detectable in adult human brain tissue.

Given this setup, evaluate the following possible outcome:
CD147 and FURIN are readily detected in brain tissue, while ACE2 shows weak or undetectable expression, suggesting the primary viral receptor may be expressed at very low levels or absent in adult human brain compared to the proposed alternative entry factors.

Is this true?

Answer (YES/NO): NO